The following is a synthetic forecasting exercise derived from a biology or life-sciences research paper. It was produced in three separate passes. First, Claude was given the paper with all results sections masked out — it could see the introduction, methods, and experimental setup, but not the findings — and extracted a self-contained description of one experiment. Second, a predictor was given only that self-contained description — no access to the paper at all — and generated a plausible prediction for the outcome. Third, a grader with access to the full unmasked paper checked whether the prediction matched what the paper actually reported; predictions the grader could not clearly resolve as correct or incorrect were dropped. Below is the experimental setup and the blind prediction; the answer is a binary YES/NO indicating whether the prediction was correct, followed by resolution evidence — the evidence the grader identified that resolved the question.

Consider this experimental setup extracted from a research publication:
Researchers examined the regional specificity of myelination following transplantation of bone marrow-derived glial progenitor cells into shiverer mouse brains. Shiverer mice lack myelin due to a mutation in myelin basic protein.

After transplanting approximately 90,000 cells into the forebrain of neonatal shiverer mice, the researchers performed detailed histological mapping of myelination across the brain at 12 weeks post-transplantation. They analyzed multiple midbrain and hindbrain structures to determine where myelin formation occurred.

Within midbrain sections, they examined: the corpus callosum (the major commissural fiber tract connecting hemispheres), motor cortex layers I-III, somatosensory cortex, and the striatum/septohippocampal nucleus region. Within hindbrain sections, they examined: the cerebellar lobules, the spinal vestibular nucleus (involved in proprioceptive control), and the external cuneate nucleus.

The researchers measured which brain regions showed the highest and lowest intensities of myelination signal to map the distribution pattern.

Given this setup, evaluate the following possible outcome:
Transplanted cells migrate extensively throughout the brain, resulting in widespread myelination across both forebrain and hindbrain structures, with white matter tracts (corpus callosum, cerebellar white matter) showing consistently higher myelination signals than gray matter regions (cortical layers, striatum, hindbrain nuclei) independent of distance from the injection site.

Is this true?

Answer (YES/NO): NO